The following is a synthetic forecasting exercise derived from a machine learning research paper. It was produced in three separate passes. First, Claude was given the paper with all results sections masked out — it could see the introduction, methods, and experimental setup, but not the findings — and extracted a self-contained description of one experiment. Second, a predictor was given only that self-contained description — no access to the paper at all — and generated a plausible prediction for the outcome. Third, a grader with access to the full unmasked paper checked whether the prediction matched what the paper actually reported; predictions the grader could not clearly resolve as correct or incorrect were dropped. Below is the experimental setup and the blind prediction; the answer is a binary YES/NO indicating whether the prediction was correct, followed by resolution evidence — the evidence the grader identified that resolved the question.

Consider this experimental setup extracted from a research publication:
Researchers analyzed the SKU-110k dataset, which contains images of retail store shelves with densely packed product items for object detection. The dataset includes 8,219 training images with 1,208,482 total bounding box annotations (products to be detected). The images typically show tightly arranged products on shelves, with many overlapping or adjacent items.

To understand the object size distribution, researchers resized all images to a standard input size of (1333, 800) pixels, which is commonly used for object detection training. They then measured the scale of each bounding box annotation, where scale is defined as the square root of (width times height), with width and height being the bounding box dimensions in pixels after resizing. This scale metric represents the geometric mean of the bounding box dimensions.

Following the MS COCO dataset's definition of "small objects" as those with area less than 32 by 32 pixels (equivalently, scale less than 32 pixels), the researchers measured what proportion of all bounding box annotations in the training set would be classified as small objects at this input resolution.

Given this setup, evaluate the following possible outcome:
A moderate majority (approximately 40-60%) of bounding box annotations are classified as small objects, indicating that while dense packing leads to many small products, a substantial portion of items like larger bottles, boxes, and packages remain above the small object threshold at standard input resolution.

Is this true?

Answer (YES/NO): NO